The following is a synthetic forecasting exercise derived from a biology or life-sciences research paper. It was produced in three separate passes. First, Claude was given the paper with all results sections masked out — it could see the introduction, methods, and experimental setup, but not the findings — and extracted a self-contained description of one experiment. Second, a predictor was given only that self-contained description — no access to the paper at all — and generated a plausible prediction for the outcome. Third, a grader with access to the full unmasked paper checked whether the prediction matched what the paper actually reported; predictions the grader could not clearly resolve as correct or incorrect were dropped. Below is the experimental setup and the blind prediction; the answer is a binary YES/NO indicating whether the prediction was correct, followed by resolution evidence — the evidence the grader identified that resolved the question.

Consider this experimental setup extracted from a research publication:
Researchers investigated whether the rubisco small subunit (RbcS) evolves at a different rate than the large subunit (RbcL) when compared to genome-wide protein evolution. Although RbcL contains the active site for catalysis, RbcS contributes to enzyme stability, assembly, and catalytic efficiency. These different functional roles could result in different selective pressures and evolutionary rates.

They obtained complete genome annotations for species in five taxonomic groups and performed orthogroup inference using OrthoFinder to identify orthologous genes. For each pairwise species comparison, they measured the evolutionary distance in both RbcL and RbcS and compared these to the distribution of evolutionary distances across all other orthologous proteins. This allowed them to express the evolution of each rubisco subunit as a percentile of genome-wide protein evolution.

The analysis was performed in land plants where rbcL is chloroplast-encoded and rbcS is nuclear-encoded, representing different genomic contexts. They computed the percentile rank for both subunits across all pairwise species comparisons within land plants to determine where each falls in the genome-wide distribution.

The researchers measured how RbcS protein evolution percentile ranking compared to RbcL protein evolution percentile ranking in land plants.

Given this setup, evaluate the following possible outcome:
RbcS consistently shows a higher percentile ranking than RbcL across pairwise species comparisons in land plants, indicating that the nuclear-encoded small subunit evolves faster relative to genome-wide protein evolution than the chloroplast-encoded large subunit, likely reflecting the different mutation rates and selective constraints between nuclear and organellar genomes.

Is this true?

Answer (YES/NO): YES